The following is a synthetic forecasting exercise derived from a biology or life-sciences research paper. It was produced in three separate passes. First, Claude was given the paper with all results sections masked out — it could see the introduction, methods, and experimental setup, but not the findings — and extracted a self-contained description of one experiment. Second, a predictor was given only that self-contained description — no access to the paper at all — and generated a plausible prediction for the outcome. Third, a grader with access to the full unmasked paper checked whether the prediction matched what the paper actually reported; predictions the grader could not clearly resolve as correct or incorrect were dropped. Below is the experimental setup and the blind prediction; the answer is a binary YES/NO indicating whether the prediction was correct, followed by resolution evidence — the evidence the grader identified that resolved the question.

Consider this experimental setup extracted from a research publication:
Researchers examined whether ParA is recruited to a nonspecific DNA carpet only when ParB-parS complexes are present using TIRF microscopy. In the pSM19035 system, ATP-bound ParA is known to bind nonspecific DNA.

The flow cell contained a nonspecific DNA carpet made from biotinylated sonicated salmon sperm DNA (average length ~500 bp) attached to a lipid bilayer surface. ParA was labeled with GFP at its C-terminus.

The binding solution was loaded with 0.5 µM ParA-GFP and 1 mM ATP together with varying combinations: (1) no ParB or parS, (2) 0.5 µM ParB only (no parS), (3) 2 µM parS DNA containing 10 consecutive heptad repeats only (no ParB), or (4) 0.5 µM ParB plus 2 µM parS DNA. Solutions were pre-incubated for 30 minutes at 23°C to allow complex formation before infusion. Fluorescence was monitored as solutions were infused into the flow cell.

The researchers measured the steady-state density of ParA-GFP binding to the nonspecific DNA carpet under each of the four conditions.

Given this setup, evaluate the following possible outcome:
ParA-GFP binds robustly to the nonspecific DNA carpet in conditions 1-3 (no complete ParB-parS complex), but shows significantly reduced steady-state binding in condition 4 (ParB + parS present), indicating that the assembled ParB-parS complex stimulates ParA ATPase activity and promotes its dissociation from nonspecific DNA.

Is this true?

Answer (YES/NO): YES